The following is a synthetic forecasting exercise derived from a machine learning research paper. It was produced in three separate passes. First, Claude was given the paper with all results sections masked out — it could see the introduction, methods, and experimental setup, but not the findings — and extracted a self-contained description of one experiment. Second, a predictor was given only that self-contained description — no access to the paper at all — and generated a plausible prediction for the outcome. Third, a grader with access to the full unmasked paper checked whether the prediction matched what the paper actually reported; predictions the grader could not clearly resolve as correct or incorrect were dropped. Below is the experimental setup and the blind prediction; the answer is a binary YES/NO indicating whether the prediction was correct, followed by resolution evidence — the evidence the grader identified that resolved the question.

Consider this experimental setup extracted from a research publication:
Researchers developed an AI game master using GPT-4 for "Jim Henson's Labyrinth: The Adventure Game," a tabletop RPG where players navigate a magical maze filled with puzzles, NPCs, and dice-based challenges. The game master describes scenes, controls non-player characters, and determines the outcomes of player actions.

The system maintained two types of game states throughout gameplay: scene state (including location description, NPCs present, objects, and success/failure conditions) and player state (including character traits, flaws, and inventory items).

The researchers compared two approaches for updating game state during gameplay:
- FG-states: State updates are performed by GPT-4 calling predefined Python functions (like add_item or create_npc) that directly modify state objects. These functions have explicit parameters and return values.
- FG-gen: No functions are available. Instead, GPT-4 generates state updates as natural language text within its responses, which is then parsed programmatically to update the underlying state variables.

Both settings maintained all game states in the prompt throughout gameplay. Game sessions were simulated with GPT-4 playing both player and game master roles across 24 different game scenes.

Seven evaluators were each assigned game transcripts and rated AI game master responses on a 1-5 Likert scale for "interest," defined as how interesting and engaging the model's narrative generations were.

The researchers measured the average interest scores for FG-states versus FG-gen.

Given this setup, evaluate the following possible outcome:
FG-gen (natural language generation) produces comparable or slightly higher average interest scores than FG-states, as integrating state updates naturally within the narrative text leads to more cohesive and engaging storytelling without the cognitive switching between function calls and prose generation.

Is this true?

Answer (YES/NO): NO